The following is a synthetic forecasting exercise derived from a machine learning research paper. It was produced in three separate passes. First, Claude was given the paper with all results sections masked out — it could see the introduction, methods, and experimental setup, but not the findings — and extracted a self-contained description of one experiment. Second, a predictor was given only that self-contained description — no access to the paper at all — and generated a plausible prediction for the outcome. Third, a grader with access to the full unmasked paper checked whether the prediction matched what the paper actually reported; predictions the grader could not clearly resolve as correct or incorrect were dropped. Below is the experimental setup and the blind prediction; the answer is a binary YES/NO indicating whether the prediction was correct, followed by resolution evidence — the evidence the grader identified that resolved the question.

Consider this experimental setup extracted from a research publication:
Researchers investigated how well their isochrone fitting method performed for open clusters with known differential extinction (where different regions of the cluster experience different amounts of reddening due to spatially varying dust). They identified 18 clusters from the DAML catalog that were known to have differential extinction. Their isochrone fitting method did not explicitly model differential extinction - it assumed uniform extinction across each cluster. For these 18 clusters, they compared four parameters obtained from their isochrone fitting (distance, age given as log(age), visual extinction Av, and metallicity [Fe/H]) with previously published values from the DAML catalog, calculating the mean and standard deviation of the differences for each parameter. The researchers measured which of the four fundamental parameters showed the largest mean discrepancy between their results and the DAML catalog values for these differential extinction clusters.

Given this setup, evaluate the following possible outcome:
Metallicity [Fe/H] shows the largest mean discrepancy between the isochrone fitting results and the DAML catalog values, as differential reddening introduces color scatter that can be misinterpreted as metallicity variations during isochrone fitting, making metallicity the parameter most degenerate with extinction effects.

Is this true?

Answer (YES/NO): NO